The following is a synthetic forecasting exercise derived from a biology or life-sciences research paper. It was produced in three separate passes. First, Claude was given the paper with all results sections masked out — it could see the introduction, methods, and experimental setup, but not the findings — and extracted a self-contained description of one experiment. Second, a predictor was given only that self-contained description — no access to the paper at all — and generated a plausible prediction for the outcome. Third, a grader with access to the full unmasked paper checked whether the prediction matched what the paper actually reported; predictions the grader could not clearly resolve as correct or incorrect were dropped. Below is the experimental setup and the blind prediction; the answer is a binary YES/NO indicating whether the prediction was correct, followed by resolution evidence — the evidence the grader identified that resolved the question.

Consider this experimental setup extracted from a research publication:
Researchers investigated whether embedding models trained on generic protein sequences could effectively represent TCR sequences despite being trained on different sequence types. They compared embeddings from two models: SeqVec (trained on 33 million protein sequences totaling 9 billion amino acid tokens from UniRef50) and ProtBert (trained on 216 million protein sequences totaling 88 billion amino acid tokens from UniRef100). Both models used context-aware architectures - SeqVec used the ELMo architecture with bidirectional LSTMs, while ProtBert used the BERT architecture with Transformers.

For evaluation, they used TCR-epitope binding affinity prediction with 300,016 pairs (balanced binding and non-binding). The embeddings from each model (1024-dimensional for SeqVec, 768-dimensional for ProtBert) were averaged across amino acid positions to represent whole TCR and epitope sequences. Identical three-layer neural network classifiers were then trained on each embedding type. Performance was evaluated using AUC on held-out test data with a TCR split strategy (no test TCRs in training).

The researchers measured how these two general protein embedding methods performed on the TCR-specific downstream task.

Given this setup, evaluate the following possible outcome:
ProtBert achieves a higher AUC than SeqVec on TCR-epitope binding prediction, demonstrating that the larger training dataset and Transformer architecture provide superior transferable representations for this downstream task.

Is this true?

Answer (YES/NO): NO